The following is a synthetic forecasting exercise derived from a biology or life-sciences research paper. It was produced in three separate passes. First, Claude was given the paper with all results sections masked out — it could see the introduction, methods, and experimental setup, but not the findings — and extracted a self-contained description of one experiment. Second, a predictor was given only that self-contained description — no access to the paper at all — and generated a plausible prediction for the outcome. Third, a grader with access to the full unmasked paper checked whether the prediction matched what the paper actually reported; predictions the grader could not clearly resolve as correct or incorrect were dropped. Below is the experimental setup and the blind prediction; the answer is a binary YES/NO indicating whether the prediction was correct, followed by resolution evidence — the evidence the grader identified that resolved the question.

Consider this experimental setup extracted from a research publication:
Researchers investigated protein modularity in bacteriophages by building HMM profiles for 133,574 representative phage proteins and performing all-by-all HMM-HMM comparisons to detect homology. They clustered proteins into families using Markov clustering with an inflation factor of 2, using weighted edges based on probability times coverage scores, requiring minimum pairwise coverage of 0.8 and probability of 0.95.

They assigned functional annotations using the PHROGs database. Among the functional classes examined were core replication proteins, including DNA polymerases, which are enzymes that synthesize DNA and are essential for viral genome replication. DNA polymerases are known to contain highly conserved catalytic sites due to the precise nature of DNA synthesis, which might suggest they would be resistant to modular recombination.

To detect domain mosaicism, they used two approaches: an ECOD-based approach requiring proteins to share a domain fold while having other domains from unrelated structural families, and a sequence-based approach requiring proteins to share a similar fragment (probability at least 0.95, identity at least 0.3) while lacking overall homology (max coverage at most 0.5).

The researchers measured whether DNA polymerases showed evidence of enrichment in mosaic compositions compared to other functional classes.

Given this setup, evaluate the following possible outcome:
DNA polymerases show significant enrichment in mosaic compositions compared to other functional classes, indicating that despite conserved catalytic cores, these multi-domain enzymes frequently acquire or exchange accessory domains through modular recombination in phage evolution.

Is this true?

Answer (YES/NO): YES